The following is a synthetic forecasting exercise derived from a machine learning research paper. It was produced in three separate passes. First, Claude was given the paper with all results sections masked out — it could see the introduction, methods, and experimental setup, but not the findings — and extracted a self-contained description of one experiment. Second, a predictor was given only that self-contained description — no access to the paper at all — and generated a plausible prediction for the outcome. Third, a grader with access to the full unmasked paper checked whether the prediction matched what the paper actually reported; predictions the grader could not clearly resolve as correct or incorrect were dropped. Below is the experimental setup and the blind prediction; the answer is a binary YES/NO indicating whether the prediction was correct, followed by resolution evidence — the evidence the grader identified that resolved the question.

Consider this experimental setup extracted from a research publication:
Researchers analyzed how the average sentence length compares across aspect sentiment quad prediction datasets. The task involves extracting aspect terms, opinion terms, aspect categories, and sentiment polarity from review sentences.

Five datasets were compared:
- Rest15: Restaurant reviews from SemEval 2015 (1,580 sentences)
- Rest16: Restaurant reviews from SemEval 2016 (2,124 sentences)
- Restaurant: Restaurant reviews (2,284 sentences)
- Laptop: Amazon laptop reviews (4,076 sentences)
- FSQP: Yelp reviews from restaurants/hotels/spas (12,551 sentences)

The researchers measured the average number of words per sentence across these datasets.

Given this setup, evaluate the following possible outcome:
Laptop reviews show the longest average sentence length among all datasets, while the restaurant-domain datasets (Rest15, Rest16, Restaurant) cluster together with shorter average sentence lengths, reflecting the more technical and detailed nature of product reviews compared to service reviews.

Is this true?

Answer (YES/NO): YES